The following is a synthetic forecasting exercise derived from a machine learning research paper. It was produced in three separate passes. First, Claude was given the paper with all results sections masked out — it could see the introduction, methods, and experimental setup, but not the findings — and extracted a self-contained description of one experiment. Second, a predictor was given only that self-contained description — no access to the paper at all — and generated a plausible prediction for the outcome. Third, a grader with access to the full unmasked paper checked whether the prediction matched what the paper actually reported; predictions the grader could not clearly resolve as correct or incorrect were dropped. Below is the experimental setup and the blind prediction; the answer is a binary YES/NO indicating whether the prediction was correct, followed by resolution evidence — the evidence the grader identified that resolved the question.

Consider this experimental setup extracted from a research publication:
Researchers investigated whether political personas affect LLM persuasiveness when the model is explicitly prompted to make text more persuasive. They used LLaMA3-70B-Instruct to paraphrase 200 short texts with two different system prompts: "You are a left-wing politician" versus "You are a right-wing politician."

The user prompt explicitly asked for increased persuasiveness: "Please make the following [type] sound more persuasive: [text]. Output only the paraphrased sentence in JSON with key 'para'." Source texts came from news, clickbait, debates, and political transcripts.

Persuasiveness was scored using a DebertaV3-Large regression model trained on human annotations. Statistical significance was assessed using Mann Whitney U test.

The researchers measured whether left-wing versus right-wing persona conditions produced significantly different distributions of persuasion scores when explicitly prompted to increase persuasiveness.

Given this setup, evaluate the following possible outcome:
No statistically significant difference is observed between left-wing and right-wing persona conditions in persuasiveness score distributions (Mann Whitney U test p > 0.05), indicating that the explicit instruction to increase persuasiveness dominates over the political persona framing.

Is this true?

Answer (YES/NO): YES